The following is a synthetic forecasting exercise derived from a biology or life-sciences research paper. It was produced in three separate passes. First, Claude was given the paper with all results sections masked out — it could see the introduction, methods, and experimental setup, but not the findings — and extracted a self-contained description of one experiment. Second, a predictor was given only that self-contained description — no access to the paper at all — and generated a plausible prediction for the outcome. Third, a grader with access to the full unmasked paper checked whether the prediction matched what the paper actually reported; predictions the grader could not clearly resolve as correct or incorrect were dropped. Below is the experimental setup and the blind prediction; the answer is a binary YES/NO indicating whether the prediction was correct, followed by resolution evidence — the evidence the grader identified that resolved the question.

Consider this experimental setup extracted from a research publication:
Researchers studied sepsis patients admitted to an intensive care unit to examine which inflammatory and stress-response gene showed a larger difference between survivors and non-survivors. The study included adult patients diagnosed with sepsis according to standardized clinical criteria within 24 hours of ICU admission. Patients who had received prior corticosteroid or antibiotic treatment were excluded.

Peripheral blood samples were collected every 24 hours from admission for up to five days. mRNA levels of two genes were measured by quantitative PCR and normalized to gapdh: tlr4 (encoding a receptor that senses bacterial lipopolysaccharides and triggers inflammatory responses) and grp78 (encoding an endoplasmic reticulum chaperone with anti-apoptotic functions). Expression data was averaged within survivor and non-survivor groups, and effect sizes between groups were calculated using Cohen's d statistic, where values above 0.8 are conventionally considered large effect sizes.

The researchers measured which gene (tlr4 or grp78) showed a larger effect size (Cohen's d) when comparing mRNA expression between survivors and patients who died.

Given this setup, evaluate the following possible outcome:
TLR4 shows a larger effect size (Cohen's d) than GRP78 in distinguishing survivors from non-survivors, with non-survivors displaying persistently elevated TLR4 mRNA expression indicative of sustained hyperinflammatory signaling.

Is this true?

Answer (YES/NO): YES